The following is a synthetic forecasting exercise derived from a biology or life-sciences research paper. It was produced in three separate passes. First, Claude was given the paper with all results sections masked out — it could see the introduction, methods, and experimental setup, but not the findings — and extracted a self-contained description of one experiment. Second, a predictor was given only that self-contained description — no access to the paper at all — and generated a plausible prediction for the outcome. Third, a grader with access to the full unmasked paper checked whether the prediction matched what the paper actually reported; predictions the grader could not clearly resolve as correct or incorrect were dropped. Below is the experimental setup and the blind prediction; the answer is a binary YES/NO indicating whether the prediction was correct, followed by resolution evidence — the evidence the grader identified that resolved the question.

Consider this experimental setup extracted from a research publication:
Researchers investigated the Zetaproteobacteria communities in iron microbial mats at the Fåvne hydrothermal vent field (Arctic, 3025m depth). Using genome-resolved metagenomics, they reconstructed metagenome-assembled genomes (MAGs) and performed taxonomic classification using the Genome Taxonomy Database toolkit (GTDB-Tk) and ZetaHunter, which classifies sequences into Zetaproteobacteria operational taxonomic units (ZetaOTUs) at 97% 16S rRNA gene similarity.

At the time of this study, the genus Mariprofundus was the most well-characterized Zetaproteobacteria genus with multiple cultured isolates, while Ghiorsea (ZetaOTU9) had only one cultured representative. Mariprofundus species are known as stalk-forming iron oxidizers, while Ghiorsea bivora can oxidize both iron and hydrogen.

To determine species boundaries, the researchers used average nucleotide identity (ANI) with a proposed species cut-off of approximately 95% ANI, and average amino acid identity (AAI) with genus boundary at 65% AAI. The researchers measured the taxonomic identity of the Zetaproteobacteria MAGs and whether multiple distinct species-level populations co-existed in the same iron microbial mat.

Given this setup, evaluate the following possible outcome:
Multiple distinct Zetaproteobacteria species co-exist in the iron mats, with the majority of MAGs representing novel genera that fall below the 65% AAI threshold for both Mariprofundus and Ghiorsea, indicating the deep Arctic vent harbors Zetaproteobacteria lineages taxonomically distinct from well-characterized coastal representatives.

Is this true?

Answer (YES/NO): NO